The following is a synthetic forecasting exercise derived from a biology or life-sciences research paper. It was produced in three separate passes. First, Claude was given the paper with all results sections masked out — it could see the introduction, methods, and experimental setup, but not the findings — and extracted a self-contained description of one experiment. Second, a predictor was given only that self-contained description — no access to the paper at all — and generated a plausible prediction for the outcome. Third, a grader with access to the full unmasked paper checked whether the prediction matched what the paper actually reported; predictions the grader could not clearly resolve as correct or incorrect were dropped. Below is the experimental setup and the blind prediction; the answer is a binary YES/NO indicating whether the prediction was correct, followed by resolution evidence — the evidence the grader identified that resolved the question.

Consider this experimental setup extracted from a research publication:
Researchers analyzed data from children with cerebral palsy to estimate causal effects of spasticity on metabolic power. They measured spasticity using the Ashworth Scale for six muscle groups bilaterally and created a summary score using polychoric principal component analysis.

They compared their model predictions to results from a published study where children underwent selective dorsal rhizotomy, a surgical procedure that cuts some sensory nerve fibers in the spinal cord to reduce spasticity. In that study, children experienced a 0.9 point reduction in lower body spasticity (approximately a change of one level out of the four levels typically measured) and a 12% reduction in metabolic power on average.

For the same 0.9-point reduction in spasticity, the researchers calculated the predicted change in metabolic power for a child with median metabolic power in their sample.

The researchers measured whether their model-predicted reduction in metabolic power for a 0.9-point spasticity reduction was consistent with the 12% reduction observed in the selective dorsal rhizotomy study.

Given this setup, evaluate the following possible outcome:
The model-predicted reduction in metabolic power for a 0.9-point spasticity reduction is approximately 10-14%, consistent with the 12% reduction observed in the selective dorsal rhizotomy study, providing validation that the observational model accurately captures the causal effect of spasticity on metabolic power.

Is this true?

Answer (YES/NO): NO